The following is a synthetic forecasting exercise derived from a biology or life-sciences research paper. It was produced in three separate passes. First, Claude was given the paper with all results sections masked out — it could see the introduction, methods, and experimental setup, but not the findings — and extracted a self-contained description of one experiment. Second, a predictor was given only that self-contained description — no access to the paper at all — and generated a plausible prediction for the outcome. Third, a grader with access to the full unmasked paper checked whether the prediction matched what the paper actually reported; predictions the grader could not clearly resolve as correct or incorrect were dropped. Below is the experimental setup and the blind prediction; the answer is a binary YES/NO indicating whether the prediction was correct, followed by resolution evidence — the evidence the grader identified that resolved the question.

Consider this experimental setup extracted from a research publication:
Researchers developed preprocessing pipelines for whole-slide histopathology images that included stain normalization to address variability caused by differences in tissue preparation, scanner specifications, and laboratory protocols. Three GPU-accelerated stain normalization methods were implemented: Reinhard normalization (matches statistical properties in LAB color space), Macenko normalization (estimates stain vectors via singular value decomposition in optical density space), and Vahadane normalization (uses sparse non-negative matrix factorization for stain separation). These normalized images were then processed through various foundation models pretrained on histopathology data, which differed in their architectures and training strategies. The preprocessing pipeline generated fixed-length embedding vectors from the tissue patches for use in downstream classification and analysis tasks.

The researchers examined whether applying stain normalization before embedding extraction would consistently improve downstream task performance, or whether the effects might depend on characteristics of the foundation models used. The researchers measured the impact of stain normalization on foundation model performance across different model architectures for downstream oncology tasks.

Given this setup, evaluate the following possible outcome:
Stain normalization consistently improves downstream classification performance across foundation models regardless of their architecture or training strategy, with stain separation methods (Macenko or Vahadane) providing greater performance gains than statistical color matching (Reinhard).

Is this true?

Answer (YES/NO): NO